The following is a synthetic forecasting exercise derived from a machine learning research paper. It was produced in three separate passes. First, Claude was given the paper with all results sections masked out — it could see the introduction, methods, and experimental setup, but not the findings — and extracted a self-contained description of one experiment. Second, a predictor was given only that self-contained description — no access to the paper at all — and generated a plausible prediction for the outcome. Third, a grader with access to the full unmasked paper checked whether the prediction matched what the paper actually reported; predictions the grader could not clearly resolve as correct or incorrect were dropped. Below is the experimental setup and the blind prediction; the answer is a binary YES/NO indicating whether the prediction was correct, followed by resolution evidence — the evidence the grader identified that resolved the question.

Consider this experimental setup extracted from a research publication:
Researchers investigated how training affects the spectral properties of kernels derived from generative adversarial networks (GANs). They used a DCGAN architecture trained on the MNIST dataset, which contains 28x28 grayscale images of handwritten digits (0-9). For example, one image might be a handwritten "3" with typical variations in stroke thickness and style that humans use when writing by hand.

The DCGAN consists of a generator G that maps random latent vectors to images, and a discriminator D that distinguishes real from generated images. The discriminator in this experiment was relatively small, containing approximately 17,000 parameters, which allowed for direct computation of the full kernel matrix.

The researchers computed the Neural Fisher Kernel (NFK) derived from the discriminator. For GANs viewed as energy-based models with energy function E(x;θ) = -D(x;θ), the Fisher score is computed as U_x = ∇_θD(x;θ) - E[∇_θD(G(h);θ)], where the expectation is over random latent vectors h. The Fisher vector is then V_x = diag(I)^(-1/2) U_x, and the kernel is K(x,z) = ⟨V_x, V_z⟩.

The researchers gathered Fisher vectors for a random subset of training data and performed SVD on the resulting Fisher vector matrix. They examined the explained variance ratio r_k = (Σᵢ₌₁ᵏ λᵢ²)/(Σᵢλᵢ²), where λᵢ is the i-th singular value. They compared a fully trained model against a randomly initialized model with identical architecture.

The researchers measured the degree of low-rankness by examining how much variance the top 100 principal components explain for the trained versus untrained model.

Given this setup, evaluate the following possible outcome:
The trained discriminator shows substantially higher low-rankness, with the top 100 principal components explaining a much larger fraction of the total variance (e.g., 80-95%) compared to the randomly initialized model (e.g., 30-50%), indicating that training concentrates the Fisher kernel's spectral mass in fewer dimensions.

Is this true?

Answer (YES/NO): NO